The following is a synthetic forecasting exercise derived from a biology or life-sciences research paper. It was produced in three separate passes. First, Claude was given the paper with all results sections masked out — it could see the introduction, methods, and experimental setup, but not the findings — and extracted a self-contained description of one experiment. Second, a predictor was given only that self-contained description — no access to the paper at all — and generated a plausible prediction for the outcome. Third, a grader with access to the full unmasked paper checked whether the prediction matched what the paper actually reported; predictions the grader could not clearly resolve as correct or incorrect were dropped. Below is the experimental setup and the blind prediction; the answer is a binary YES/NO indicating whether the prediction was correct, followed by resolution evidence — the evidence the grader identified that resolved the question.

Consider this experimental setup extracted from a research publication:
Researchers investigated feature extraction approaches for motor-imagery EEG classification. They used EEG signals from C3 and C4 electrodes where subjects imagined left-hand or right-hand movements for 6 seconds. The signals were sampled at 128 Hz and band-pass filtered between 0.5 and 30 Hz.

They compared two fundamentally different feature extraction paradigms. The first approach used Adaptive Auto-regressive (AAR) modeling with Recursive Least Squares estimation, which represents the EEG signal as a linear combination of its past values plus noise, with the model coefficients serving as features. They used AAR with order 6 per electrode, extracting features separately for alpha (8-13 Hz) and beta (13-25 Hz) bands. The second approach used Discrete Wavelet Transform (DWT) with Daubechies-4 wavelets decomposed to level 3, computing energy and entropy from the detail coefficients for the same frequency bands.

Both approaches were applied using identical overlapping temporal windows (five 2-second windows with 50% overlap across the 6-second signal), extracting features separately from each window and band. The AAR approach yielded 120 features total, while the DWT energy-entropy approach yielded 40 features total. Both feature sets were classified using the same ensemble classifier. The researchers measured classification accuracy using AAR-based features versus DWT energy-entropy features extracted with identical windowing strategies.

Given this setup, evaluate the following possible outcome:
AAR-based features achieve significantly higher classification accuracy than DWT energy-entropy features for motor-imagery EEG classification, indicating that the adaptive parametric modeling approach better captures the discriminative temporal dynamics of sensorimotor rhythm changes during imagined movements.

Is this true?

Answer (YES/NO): NO